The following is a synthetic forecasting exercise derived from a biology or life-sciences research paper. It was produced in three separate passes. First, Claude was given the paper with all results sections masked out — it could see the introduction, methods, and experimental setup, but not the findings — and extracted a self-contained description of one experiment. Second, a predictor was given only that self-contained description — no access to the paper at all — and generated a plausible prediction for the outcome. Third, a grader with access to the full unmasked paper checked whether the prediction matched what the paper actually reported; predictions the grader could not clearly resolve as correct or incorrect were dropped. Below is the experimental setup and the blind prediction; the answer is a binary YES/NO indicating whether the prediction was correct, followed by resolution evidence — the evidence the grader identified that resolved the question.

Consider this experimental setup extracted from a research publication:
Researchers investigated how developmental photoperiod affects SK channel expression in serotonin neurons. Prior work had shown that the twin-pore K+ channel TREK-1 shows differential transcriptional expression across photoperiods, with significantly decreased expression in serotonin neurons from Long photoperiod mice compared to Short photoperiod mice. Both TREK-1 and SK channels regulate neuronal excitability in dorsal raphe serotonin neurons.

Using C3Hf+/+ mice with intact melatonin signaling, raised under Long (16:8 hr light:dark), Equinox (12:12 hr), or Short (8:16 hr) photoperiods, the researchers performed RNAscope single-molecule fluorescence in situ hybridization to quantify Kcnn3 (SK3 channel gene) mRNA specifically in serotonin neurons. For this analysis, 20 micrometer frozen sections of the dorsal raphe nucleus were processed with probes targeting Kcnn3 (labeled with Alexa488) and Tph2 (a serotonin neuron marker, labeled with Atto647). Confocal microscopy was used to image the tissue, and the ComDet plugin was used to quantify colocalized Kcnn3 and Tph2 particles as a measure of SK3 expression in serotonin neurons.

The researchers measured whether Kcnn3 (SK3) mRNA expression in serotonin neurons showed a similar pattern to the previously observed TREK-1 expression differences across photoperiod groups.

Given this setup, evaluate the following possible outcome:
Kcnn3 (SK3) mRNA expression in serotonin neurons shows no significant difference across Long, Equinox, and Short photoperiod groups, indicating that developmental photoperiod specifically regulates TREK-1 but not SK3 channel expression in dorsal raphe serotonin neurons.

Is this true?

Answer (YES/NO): YES